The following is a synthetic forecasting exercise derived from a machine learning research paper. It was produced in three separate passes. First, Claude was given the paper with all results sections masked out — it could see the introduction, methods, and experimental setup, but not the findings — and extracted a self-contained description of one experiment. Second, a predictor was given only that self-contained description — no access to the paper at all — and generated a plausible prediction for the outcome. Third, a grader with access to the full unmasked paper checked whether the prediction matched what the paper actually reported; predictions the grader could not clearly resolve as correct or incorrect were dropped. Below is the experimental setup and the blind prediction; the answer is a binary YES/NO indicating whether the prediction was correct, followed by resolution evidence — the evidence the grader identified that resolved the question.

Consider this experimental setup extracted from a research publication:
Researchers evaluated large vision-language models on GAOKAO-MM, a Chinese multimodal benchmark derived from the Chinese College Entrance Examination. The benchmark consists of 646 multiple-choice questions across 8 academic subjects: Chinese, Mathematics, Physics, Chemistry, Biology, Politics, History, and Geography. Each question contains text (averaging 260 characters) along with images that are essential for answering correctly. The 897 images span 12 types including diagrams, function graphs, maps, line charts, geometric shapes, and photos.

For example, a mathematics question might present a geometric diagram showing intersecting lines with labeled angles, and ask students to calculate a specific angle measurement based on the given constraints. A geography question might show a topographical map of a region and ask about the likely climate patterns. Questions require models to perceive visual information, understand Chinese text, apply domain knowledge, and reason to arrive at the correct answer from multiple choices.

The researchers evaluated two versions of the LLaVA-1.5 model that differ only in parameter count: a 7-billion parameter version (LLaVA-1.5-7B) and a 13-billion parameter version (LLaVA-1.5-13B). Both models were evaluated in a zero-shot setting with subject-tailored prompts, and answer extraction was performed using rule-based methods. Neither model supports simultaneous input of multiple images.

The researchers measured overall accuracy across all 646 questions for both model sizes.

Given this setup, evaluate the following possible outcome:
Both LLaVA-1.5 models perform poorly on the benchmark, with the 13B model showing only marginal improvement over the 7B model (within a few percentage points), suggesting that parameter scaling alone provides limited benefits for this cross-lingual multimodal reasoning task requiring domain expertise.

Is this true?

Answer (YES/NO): YES